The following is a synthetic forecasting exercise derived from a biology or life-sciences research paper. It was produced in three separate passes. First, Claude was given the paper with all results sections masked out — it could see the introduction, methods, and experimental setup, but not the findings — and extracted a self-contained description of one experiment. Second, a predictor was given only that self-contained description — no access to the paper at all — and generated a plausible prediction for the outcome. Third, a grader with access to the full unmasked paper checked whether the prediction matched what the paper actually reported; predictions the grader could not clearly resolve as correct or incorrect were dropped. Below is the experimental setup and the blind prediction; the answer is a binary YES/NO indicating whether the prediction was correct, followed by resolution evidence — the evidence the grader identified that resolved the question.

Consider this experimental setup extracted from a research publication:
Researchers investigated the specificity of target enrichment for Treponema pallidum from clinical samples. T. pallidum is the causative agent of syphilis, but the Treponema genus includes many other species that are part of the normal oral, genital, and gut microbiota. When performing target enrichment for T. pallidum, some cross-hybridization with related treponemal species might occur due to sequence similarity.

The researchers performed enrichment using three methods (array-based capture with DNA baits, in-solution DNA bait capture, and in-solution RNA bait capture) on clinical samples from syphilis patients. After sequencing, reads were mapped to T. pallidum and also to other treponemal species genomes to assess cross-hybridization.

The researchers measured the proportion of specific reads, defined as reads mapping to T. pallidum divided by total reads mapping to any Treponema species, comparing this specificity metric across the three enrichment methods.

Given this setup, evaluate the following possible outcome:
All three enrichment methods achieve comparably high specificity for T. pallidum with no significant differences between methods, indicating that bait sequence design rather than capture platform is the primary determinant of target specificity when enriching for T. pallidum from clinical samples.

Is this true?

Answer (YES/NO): NO